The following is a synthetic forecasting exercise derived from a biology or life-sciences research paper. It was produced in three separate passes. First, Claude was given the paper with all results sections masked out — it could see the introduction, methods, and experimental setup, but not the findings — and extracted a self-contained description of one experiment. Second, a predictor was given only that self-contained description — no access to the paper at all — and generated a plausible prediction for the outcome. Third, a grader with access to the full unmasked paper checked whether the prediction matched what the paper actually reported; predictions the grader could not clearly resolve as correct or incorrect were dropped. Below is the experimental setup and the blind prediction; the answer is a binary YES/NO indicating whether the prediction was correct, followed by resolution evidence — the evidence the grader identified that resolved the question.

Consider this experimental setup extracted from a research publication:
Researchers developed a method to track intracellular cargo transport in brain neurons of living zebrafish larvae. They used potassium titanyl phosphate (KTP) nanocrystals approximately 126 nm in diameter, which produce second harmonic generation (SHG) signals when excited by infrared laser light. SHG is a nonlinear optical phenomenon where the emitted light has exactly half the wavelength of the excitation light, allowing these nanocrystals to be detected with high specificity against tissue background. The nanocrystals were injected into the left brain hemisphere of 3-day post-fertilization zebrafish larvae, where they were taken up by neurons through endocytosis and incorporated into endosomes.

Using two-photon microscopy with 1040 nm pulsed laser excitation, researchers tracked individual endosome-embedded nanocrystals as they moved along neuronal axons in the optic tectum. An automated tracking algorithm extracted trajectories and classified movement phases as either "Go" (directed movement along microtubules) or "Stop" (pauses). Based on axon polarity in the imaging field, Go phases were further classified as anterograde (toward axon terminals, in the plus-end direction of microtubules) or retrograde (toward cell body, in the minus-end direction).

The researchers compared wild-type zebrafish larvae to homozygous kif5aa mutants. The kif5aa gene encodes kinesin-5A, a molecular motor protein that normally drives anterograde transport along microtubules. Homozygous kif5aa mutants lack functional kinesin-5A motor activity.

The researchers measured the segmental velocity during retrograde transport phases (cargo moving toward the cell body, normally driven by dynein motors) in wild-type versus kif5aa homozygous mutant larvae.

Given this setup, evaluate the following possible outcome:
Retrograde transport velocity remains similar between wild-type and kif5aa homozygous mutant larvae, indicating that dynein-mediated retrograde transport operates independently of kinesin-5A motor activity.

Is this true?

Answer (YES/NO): YES